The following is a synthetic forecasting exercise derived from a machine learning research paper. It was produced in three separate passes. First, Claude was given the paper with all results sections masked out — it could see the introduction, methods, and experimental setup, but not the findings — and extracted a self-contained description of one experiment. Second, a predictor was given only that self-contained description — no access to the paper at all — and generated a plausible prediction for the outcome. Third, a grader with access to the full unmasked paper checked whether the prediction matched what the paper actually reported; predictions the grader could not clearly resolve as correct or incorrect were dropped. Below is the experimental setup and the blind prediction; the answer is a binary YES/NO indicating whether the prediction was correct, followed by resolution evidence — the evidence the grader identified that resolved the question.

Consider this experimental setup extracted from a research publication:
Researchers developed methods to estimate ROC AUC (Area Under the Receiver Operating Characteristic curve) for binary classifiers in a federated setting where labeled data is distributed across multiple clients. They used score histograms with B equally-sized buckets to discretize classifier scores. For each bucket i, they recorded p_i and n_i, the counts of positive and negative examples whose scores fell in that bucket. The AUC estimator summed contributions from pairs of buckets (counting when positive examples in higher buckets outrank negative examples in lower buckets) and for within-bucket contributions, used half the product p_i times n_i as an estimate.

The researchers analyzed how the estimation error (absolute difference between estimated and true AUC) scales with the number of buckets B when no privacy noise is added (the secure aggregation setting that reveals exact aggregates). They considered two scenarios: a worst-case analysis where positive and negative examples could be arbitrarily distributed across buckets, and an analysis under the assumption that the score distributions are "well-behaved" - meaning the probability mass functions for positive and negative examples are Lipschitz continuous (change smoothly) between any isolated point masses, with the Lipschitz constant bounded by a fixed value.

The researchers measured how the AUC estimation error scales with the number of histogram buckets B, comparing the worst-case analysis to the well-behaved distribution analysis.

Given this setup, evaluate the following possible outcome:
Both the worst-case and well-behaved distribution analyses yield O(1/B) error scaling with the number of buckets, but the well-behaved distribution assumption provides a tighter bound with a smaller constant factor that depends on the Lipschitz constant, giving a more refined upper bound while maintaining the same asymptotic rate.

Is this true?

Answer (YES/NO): NO